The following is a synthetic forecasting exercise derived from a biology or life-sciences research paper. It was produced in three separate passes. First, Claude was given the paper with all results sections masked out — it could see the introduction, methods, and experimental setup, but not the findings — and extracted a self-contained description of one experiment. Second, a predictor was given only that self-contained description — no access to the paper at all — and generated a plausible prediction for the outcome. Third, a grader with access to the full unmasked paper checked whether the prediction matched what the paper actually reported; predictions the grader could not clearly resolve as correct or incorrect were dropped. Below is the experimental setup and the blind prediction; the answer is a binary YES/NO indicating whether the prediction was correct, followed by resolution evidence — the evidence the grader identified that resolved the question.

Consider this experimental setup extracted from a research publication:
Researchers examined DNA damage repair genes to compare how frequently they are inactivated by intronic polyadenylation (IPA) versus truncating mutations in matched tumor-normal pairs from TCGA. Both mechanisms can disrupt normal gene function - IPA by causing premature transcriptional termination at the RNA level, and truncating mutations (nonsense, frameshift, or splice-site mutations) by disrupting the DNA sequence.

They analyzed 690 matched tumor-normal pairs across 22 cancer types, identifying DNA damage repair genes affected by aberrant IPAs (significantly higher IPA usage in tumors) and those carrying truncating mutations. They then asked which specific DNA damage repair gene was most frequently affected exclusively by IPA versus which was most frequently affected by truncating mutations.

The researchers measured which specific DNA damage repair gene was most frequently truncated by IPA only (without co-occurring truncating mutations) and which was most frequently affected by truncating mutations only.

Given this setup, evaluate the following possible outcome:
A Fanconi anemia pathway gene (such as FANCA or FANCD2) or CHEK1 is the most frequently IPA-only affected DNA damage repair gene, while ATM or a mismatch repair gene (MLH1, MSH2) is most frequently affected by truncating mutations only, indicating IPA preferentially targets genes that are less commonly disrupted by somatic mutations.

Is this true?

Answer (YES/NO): NO